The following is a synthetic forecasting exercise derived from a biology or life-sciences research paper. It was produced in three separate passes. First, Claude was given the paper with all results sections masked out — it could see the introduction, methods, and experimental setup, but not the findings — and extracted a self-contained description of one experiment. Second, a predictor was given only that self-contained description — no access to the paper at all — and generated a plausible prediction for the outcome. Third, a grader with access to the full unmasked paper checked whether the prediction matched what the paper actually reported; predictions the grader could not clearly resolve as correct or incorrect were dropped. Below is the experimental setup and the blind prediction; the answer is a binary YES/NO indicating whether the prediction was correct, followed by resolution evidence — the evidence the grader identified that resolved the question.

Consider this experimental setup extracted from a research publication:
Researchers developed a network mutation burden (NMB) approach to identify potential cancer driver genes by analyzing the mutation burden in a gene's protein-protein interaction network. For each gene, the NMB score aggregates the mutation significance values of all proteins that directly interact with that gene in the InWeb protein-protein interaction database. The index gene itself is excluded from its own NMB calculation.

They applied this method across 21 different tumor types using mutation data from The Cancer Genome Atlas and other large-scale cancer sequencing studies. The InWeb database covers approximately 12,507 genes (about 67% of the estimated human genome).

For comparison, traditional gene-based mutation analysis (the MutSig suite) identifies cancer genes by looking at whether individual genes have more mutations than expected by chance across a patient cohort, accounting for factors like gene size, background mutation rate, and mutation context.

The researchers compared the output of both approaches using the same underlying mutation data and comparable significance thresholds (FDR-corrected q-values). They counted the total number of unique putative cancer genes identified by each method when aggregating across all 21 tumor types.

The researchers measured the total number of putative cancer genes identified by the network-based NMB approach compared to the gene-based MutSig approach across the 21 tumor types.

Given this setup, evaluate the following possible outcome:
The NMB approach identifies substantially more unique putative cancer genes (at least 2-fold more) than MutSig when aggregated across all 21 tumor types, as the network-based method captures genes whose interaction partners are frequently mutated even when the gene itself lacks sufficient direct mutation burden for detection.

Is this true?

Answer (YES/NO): NO